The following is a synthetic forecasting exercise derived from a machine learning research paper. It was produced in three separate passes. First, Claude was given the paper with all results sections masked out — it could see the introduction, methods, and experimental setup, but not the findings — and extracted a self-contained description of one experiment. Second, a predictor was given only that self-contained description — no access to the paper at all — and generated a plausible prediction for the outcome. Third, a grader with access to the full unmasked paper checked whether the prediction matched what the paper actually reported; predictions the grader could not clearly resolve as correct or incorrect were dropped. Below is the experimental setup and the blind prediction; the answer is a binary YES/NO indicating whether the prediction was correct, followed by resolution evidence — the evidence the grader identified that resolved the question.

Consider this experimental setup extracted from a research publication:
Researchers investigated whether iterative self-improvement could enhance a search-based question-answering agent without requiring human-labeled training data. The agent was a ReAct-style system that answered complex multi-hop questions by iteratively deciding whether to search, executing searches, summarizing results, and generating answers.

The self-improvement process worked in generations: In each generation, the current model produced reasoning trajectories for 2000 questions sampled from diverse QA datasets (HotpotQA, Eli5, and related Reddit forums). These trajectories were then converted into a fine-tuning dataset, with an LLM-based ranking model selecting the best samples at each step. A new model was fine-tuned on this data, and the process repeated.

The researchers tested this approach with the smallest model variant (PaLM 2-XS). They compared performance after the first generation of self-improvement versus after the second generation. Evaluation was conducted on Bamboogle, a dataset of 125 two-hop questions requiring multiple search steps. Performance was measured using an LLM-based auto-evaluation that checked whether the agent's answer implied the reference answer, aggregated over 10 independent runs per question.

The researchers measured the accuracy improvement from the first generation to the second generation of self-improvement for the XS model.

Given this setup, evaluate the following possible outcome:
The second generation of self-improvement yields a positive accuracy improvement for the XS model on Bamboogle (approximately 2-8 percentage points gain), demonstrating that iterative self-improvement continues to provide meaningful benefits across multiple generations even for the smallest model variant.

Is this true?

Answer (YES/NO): NO